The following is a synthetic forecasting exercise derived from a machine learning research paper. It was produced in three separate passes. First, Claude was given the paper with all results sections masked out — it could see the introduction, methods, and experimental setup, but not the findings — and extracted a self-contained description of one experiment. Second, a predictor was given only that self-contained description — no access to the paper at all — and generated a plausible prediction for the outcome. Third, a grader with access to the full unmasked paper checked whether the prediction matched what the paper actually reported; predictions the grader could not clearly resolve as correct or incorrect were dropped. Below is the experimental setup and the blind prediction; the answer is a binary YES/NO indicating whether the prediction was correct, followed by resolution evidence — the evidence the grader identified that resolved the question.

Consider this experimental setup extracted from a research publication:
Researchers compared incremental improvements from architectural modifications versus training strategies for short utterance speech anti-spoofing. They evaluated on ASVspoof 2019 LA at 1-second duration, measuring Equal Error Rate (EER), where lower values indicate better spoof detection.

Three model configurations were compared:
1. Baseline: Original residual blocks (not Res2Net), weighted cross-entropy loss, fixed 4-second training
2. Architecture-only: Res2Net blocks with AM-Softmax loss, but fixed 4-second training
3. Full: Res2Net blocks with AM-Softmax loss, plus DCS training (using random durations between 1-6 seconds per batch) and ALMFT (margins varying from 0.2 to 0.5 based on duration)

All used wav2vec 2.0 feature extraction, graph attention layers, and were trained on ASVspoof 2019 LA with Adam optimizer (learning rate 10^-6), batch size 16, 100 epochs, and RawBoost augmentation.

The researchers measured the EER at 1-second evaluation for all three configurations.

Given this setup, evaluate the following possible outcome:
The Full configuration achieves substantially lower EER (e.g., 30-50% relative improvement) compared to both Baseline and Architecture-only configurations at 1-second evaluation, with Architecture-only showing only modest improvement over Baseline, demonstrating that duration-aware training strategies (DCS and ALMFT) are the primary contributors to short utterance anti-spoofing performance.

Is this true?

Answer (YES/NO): NO